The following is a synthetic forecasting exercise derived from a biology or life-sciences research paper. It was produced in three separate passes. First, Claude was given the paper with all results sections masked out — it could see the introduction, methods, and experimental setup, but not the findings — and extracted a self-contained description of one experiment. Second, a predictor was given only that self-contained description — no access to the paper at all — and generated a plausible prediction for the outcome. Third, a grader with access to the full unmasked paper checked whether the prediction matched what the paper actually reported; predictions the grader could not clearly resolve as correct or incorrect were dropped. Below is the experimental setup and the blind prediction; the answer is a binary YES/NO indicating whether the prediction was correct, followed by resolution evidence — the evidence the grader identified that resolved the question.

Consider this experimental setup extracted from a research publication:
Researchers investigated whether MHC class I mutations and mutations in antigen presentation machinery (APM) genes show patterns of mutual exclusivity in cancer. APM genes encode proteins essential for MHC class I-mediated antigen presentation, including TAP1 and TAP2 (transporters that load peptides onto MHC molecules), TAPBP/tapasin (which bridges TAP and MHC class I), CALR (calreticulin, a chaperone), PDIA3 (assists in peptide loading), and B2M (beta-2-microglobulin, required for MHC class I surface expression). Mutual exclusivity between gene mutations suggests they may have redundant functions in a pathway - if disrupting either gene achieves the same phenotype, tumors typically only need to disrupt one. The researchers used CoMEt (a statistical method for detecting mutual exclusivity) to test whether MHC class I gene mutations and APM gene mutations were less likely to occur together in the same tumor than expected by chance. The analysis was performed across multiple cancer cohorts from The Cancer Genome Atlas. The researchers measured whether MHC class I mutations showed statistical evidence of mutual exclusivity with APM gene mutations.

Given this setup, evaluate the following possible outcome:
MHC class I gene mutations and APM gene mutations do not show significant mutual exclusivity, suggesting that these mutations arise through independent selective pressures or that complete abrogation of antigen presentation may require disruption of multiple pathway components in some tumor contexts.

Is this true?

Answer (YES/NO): NO